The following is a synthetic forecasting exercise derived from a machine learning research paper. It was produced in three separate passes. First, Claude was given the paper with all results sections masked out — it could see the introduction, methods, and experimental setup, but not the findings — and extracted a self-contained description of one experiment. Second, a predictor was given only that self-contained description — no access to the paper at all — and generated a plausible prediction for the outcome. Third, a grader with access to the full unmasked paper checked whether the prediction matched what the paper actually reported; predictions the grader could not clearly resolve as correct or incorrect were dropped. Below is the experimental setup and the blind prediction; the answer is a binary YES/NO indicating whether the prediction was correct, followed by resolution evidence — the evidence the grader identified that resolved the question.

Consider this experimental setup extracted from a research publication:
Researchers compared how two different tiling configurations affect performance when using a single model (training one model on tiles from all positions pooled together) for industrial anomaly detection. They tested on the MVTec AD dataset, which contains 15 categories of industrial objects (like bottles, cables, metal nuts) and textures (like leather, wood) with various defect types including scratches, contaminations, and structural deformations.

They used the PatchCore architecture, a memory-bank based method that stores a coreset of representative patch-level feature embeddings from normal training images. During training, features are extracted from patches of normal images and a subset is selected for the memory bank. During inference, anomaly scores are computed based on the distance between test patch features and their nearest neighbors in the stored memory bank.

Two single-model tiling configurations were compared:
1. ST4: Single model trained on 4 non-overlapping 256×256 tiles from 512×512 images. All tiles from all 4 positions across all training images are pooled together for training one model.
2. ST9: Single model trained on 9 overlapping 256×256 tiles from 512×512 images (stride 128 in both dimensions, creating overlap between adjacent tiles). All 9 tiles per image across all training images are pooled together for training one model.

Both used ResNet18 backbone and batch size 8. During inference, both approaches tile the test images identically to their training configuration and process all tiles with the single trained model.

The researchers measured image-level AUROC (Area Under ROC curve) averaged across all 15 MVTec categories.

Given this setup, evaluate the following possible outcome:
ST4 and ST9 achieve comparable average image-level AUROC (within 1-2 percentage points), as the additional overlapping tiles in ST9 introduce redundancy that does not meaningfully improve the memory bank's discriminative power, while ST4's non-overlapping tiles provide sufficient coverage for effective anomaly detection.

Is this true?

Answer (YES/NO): YES